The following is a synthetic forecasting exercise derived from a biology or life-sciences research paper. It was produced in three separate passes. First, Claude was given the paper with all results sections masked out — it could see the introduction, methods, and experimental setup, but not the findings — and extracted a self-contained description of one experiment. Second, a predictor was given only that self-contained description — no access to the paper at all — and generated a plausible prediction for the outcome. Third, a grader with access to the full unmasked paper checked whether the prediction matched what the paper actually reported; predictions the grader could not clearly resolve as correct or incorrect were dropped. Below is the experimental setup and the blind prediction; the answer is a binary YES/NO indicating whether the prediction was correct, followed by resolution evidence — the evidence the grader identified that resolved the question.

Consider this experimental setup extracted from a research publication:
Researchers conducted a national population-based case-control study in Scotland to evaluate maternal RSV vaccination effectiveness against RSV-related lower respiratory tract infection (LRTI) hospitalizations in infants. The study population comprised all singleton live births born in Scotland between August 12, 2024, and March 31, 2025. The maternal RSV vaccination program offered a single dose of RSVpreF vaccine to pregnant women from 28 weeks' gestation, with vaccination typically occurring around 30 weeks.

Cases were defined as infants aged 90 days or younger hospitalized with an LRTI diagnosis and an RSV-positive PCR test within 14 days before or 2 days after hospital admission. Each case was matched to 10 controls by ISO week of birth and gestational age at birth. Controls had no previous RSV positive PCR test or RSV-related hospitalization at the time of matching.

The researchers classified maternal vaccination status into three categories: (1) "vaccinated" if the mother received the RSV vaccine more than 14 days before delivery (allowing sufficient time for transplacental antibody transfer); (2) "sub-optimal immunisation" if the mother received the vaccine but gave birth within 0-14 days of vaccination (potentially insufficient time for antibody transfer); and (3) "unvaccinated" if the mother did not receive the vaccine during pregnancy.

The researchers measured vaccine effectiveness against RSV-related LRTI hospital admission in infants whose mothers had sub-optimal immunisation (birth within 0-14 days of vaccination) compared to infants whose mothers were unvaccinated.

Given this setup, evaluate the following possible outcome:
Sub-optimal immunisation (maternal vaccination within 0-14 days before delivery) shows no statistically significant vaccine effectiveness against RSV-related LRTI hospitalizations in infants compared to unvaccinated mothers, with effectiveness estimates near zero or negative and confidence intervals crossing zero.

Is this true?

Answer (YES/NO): NO